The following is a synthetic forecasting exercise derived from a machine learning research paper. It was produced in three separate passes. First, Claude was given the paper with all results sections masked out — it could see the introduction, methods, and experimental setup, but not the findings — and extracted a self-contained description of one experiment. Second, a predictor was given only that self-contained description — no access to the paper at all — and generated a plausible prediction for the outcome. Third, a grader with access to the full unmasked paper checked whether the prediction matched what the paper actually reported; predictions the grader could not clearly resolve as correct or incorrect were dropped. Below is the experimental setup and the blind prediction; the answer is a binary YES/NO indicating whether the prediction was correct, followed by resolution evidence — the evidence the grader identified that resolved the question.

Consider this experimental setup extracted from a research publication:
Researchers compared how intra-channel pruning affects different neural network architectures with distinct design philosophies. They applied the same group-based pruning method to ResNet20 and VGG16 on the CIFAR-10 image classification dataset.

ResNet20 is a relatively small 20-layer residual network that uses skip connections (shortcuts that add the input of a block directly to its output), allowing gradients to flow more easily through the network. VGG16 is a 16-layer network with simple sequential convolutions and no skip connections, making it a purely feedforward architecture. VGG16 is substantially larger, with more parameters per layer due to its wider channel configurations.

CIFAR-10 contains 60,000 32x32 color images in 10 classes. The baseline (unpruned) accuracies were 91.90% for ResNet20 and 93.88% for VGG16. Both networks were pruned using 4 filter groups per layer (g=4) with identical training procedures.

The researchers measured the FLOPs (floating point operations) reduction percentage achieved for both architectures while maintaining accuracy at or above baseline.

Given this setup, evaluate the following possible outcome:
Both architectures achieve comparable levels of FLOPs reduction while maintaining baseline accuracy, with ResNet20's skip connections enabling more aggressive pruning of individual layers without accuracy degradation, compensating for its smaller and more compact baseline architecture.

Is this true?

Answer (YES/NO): NO